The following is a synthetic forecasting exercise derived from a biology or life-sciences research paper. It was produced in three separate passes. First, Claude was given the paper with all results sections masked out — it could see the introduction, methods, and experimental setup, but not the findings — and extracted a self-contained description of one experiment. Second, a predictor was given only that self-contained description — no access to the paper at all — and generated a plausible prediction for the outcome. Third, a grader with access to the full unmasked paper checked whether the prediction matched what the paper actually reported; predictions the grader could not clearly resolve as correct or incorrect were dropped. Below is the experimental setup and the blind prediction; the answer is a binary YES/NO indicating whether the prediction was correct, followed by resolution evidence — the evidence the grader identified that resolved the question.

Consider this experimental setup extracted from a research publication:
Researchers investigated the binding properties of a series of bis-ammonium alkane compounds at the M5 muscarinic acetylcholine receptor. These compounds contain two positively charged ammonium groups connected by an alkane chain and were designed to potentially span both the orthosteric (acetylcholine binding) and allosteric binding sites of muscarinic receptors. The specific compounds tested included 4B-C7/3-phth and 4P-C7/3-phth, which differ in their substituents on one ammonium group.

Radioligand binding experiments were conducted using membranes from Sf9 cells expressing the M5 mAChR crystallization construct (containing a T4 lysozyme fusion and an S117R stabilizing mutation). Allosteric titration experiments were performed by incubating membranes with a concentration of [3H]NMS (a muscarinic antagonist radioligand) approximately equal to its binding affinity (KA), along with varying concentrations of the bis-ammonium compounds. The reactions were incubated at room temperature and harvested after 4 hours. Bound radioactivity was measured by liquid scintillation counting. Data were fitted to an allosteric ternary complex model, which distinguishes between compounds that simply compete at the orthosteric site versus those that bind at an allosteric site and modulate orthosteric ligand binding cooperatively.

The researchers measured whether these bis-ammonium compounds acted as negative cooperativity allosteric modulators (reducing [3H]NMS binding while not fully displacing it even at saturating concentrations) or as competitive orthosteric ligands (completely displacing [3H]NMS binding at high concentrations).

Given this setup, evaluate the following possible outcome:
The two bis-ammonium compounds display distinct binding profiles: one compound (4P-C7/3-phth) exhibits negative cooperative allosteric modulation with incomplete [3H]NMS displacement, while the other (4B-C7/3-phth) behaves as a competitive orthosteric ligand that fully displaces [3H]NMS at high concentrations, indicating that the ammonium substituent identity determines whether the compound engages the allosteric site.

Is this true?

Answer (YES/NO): NO